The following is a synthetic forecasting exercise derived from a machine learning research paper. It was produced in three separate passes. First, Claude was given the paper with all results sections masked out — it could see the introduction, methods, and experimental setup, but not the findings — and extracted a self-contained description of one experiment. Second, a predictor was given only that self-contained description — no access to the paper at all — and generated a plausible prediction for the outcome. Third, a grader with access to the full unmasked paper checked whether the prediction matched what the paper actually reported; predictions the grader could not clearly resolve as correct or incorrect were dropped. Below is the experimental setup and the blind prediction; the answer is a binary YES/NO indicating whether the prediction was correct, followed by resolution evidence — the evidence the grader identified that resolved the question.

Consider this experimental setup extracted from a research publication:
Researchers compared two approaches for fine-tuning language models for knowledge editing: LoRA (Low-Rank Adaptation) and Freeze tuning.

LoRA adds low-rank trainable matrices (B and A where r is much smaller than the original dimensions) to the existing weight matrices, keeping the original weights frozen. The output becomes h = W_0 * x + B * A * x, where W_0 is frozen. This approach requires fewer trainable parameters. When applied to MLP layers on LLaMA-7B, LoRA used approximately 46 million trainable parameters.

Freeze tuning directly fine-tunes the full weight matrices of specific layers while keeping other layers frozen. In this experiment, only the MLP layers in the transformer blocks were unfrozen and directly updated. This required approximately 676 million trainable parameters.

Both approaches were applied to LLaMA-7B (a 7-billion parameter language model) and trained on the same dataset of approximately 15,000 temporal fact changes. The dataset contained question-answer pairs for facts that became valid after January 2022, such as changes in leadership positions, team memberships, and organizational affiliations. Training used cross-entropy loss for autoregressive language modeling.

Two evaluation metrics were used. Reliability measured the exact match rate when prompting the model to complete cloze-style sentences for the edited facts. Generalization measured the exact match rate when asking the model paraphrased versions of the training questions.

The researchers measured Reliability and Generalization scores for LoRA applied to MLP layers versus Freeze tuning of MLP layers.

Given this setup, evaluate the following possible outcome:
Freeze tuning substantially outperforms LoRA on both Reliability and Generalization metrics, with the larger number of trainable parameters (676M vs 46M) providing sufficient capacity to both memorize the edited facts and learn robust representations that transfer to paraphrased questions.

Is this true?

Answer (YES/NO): NO